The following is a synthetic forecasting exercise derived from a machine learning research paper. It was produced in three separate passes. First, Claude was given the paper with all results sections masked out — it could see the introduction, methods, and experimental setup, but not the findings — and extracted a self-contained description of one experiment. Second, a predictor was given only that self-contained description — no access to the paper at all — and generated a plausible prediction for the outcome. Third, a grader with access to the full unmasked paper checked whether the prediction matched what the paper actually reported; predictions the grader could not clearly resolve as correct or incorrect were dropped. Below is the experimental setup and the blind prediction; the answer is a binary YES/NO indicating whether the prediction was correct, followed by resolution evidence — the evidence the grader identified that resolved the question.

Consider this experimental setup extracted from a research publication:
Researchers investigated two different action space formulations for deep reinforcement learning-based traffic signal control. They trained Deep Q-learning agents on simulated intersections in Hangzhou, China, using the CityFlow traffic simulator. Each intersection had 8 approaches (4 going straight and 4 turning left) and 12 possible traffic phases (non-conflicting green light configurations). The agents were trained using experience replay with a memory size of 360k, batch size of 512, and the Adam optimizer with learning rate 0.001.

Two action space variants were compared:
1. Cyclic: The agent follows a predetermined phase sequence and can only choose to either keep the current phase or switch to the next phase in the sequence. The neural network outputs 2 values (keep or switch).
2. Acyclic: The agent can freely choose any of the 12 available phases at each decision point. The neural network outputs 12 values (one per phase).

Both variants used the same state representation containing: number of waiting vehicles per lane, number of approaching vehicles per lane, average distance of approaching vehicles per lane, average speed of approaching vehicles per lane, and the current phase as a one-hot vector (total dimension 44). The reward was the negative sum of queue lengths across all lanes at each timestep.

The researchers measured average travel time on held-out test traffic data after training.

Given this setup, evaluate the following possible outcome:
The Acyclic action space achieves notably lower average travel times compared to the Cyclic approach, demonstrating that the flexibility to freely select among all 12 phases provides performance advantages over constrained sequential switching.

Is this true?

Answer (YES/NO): YES